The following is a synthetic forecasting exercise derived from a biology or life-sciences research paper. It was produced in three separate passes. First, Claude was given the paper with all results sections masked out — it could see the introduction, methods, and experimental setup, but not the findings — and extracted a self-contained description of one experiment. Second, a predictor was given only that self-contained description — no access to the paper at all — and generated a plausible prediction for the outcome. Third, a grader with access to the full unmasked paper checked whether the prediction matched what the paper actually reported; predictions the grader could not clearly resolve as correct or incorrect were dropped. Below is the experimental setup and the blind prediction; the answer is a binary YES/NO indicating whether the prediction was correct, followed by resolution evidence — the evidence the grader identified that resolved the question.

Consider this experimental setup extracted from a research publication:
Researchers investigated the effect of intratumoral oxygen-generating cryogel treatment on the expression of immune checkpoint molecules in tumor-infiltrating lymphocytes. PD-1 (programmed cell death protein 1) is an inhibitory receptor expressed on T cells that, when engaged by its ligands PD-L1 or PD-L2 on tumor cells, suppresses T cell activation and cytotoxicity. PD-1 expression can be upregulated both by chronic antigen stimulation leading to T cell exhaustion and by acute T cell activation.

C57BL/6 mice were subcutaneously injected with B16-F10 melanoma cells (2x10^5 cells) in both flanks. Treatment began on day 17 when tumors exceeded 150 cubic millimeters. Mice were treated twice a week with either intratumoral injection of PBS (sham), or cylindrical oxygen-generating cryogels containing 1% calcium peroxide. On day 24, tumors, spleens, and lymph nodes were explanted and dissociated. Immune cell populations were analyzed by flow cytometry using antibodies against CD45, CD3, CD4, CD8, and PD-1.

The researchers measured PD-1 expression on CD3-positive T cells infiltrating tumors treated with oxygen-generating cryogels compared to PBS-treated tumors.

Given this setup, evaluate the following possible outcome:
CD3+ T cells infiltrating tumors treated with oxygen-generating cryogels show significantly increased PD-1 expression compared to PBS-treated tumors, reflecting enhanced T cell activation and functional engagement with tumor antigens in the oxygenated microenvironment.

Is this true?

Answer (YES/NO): NO